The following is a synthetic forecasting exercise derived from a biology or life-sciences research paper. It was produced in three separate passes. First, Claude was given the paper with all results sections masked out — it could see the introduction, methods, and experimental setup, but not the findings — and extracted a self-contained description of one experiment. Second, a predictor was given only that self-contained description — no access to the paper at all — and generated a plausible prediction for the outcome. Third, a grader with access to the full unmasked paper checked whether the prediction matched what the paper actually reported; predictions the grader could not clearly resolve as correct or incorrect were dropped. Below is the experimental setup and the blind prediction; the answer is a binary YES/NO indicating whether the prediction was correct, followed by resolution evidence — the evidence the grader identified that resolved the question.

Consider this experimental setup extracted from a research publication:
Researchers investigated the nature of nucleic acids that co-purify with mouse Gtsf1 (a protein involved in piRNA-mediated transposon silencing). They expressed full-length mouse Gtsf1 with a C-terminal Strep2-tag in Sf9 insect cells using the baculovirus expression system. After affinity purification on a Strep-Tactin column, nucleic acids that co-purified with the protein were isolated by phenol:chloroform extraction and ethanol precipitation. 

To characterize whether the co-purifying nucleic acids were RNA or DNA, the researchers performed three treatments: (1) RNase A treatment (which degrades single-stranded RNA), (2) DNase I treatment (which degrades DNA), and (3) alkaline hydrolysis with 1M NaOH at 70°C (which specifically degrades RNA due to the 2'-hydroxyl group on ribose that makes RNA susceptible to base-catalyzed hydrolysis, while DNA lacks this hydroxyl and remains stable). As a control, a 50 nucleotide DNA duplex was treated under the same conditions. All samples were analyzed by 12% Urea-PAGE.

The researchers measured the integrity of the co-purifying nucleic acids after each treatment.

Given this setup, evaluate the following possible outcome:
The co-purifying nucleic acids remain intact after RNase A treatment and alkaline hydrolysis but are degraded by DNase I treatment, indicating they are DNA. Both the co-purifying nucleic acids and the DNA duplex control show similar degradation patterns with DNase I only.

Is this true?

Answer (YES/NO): NO